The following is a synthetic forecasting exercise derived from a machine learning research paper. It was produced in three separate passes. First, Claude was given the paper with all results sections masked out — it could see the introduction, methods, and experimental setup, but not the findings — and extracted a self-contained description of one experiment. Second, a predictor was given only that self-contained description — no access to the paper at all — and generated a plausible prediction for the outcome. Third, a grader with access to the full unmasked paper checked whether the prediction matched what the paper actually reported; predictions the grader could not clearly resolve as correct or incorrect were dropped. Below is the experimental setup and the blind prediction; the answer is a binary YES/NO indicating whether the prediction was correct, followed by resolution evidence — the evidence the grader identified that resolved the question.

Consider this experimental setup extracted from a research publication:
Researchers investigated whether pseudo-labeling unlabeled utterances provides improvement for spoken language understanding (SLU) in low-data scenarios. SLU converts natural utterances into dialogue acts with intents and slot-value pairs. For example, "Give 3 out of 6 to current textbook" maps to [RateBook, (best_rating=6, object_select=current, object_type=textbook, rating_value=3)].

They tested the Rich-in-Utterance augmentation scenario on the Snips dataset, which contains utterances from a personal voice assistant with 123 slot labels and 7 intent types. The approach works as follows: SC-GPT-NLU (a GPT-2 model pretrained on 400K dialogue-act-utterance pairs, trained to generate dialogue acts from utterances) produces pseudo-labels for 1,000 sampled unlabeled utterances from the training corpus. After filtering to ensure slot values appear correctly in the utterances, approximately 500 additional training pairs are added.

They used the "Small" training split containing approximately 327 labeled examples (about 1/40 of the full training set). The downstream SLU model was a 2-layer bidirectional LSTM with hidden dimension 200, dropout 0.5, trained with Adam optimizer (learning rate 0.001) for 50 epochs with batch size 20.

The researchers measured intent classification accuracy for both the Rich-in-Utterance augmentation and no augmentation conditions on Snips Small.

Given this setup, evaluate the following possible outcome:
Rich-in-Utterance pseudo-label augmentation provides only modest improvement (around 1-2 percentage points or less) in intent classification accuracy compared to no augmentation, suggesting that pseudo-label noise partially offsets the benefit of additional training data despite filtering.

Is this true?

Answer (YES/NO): NO